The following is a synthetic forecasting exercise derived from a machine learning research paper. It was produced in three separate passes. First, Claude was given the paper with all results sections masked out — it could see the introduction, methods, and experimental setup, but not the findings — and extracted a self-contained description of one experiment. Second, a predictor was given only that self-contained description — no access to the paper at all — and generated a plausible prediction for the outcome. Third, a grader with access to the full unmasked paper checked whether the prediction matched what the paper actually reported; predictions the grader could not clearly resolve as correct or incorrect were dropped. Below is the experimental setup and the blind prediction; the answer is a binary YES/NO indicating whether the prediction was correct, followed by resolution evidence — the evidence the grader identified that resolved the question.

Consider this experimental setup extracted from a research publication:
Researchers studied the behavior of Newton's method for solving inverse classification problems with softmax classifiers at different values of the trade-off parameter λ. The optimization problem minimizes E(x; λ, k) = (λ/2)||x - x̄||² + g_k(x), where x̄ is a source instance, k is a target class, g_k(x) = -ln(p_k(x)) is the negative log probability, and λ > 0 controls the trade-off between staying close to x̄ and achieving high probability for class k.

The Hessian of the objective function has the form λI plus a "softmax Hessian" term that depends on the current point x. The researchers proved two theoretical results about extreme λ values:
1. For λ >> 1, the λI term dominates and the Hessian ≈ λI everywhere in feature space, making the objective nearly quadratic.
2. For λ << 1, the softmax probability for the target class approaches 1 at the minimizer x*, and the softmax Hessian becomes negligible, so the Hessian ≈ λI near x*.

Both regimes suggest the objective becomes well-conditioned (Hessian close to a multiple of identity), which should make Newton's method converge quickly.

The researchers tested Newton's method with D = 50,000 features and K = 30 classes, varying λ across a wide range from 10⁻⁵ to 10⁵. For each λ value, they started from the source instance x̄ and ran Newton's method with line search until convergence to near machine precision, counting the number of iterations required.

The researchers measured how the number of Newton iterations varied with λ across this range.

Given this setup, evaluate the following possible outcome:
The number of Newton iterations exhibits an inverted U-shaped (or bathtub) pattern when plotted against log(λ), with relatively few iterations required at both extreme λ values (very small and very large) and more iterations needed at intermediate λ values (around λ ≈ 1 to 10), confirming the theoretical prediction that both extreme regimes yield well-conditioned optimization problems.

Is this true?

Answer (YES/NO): YES